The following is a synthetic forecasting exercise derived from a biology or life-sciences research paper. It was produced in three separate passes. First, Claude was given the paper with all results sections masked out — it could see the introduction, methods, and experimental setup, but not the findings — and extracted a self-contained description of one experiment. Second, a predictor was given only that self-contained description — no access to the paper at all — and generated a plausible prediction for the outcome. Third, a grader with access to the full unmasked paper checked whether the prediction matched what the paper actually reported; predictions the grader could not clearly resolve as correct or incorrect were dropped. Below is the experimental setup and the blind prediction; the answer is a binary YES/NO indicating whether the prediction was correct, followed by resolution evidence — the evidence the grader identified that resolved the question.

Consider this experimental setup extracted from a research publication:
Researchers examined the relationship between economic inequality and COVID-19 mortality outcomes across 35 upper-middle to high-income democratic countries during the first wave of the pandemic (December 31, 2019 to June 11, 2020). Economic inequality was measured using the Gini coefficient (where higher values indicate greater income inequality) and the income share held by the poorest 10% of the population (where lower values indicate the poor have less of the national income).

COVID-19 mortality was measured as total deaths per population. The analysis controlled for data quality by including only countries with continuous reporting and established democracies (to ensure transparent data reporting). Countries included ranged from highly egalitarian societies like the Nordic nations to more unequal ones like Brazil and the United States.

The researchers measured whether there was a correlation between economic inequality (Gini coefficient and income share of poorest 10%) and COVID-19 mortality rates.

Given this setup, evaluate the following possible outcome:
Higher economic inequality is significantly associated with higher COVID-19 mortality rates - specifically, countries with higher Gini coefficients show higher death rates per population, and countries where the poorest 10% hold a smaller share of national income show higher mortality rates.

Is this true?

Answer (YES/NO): YES